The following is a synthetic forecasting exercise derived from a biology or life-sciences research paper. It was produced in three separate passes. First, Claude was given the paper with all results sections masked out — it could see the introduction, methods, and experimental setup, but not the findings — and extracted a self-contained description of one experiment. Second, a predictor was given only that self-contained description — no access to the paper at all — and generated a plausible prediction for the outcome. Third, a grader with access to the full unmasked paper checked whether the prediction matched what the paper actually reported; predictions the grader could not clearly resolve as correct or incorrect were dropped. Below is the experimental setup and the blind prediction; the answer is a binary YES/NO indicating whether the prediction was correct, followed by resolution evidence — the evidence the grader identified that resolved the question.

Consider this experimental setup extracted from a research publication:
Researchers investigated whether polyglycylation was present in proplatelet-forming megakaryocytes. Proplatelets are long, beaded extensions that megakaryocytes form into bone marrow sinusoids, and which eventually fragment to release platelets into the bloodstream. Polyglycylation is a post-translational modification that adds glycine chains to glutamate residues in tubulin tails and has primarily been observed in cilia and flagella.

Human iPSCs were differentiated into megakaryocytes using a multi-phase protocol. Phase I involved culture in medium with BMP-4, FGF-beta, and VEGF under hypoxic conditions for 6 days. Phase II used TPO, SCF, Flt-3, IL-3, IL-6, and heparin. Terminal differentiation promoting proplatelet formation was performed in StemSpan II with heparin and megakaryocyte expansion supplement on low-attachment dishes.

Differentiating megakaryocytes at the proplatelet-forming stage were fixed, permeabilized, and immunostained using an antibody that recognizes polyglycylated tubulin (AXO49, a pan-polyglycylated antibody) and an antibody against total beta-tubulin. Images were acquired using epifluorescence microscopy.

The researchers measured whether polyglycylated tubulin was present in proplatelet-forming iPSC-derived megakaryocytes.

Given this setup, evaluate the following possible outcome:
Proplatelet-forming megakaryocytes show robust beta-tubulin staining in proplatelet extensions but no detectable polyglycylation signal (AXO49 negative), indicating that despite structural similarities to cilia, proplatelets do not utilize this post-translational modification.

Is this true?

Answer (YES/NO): NO